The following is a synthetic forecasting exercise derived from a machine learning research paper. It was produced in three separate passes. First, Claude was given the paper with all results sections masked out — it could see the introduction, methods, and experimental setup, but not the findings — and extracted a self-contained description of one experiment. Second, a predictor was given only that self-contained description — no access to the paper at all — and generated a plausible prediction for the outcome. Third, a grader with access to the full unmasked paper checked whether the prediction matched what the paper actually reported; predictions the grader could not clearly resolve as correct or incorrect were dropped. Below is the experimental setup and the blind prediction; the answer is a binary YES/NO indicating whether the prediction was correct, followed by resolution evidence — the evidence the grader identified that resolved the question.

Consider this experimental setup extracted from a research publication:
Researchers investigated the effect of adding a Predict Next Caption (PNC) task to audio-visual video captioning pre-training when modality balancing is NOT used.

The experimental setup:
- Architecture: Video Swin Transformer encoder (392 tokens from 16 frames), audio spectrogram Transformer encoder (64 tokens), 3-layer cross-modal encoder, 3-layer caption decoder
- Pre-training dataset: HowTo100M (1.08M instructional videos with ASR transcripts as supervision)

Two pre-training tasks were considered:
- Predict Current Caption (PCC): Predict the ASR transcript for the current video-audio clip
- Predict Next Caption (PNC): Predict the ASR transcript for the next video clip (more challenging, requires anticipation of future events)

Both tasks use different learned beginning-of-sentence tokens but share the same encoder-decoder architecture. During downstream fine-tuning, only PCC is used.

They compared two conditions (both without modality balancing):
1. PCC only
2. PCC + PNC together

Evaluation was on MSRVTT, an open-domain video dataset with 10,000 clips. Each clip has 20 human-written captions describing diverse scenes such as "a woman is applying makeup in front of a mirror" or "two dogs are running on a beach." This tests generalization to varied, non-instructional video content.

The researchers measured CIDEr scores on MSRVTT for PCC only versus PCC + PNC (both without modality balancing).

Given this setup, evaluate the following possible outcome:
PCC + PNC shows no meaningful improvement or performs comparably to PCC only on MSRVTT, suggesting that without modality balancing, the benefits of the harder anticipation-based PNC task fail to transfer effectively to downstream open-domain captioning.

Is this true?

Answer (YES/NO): YES